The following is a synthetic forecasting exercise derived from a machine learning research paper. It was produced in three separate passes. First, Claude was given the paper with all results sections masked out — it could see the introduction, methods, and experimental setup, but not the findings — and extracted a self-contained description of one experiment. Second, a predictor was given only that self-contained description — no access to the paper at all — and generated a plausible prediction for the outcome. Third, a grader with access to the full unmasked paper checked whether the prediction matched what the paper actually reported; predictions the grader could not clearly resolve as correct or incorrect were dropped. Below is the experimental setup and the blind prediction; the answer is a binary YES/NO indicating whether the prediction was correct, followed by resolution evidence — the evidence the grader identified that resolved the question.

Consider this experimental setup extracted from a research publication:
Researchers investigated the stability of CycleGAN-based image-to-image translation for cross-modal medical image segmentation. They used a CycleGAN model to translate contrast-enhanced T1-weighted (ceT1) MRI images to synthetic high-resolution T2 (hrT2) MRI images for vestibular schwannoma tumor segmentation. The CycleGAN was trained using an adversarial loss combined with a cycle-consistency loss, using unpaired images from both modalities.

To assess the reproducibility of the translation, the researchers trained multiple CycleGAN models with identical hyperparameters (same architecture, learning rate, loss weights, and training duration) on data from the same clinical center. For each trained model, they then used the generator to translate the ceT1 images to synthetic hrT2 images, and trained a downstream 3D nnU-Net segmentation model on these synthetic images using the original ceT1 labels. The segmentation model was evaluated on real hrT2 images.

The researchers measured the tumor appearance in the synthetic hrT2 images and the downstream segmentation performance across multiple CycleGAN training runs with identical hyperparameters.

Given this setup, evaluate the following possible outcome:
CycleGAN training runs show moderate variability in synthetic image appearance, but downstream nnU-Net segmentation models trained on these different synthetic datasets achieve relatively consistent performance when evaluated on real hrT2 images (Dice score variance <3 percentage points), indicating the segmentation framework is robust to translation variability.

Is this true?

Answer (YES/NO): NO